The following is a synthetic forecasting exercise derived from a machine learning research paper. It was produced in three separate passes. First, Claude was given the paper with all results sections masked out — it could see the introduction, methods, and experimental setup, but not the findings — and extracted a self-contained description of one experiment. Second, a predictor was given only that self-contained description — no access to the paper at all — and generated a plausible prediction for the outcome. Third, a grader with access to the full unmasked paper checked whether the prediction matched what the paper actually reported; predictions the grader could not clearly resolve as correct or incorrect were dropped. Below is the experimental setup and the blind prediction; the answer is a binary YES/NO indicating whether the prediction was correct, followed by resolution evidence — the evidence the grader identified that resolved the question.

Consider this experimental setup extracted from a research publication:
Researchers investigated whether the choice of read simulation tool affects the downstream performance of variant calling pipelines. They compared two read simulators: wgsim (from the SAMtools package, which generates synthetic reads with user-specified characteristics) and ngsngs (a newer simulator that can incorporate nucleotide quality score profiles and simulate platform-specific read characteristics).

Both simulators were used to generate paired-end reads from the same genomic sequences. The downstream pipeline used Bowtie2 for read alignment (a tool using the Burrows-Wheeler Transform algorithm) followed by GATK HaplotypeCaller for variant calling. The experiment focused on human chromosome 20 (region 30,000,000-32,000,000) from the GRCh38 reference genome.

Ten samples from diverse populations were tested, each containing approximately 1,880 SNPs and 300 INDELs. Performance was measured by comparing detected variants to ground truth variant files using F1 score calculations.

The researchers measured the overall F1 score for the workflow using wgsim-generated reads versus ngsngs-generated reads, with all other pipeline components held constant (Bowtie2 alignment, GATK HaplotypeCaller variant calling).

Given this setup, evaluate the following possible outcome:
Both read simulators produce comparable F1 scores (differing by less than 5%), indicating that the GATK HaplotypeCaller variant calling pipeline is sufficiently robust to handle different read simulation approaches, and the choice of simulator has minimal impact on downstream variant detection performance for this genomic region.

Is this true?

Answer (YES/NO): NO